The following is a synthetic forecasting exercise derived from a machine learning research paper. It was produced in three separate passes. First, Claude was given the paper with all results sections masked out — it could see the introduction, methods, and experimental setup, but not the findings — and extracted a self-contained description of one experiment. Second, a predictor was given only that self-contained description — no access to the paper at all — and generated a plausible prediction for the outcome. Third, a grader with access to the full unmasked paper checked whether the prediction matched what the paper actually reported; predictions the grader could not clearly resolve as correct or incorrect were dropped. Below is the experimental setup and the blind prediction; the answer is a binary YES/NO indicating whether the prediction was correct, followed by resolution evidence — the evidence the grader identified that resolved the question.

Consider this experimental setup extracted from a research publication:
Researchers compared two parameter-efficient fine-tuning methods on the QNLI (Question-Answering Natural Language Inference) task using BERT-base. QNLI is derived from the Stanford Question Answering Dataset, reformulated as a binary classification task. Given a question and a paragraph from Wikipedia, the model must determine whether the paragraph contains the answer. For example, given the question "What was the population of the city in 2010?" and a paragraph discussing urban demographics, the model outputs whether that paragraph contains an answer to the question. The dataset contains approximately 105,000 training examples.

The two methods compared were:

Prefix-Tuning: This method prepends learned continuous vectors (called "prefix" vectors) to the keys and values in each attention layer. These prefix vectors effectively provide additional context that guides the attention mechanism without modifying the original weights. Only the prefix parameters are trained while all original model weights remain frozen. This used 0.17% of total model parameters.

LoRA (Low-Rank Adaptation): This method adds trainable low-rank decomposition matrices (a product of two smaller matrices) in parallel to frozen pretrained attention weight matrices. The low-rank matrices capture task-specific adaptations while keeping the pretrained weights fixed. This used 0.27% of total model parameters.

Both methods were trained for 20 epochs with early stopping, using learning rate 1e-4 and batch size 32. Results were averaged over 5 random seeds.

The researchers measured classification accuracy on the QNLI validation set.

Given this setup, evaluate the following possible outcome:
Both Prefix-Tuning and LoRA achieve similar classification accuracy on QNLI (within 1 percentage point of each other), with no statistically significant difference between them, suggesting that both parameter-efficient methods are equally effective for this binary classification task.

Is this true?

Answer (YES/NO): YES